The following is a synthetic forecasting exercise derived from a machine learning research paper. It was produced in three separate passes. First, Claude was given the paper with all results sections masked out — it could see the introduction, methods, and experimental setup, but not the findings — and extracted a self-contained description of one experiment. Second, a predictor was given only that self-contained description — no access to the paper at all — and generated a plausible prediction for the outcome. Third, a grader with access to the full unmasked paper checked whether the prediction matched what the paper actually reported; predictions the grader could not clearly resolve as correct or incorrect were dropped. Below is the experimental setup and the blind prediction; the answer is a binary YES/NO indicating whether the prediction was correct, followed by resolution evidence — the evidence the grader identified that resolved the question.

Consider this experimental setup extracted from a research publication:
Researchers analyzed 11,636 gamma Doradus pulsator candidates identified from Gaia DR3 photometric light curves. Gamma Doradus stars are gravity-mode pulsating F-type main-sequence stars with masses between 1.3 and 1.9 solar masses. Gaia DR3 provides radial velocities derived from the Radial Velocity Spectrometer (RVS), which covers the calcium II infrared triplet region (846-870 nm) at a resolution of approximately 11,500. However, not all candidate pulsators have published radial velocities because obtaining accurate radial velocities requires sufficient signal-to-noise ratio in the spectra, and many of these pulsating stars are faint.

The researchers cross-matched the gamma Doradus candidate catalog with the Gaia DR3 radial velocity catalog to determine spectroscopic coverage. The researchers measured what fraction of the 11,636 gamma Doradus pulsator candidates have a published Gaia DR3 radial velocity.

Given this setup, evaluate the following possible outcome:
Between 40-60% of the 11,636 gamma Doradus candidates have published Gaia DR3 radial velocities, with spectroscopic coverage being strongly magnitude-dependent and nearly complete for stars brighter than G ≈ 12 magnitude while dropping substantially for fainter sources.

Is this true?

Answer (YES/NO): NO